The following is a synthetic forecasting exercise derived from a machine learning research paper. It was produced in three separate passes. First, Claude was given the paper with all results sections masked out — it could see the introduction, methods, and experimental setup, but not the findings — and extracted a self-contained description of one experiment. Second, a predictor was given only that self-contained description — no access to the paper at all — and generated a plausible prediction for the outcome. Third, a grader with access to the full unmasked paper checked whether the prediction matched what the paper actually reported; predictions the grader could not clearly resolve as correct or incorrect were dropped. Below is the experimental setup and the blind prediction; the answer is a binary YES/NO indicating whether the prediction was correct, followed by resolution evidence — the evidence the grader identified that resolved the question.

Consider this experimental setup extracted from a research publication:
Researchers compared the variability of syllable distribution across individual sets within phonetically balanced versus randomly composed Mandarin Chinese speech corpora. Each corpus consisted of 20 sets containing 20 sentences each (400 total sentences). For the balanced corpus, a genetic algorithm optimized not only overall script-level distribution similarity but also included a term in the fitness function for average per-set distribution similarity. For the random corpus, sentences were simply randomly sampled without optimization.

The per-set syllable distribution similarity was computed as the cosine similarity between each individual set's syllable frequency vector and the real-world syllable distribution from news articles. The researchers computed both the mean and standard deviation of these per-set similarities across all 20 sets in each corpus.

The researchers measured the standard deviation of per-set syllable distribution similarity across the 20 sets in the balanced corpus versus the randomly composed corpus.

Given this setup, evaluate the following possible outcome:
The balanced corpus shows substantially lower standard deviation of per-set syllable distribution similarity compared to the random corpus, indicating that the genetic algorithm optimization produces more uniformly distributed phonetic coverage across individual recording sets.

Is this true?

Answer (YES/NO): YES